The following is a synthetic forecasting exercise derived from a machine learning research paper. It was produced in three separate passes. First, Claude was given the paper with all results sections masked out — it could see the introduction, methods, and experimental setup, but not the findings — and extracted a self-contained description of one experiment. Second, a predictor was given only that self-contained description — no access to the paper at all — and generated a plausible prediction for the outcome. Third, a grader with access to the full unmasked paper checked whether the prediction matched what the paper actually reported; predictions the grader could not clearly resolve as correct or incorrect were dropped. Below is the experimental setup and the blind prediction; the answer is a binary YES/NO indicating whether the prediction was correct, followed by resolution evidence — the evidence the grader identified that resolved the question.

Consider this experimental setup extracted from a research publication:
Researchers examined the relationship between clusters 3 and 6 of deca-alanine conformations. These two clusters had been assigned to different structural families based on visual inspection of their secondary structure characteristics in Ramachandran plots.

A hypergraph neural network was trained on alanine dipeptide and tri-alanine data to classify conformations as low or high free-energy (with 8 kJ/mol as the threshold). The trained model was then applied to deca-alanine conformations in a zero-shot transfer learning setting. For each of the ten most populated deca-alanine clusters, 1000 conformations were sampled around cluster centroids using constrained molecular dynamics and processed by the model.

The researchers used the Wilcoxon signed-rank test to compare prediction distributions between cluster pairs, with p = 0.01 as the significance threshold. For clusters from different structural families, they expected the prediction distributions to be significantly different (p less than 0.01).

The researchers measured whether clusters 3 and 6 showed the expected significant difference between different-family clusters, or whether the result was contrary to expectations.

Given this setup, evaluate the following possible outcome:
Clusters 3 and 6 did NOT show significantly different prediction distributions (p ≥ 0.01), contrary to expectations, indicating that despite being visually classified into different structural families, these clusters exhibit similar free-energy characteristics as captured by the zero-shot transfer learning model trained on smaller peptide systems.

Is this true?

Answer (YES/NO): YES